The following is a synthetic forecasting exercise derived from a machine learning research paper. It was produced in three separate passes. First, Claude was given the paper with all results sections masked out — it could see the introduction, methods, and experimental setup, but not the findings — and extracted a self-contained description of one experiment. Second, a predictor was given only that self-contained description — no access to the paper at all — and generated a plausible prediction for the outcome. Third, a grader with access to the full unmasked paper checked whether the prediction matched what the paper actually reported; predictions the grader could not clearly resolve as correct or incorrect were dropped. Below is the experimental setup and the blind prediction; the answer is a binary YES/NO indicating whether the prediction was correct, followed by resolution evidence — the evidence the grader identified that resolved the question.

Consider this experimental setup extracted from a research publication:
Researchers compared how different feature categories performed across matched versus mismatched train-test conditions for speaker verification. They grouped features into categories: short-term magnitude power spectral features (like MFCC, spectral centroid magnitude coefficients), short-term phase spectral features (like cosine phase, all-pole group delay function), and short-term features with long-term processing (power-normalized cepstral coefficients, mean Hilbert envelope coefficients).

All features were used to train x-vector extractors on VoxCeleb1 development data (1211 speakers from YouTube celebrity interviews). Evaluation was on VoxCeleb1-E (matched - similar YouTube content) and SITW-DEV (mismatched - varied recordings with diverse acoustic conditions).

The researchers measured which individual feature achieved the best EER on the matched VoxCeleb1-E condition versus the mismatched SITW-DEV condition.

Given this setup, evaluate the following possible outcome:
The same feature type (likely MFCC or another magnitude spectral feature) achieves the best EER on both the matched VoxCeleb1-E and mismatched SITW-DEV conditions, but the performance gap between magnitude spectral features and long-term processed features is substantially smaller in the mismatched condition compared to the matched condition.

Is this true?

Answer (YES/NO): NO